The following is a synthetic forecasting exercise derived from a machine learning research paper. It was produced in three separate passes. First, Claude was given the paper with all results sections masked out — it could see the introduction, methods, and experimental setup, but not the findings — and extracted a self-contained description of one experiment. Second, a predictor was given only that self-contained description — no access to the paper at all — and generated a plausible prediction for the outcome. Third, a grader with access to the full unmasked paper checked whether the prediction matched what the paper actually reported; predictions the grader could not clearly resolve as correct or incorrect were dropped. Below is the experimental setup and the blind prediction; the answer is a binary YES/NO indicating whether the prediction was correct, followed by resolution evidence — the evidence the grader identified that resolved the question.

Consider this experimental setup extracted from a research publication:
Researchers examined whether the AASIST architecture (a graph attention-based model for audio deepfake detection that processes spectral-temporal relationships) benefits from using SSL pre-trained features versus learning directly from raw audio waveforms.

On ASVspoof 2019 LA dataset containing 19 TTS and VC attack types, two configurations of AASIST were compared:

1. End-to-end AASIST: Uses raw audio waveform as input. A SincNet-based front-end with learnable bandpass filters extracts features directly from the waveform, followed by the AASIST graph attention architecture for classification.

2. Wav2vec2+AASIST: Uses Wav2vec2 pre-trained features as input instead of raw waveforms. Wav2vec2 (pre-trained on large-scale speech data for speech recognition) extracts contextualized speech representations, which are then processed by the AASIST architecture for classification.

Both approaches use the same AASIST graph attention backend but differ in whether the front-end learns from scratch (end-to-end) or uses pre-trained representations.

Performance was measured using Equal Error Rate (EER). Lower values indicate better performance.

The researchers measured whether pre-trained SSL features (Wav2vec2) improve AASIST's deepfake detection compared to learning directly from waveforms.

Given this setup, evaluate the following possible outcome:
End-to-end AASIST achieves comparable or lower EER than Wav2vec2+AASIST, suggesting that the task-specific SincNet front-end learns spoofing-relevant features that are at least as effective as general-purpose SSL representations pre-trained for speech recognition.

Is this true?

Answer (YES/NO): YES